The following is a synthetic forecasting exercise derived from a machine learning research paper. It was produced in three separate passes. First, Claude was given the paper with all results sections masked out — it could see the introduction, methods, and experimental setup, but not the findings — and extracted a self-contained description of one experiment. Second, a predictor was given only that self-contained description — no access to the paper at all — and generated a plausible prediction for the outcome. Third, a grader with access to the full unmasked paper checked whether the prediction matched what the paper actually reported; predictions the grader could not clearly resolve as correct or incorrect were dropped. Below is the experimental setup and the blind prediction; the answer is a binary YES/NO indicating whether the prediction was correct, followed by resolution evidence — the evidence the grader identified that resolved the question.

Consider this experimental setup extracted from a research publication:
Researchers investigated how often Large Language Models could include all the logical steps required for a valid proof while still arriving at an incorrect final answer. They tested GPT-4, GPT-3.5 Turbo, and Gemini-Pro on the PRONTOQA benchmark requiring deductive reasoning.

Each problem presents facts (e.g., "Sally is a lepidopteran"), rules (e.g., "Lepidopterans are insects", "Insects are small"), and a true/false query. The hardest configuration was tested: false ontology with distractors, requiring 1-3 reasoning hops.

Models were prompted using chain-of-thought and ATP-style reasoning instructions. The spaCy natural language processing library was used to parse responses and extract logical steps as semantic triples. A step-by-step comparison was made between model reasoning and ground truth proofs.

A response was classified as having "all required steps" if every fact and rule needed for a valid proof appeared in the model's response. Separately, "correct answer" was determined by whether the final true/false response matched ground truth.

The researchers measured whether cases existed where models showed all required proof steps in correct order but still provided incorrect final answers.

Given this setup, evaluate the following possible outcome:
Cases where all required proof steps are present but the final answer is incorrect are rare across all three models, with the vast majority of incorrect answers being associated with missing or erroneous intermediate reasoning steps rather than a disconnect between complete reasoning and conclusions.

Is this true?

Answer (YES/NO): NO